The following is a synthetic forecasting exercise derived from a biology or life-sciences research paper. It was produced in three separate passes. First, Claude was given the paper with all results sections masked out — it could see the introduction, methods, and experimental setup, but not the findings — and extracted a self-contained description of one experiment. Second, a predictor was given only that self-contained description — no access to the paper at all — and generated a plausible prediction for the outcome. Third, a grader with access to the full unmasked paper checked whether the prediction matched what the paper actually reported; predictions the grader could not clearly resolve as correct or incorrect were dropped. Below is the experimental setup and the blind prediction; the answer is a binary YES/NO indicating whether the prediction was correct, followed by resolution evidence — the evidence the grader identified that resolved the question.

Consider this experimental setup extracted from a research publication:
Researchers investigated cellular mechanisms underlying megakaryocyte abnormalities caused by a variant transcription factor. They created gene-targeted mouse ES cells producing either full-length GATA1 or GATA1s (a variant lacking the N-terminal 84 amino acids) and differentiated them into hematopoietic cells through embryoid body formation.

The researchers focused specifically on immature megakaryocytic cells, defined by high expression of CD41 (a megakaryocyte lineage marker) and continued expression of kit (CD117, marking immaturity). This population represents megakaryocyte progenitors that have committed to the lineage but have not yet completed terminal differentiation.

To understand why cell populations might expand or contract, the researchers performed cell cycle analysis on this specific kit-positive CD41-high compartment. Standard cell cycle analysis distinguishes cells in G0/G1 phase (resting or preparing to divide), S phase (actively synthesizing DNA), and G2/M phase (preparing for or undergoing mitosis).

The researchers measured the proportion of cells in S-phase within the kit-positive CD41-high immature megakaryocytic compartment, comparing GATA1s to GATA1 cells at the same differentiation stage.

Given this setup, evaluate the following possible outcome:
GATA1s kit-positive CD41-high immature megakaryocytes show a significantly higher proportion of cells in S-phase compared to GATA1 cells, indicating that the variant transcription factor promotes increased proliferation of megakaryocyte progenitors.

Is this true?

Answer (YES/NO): YES